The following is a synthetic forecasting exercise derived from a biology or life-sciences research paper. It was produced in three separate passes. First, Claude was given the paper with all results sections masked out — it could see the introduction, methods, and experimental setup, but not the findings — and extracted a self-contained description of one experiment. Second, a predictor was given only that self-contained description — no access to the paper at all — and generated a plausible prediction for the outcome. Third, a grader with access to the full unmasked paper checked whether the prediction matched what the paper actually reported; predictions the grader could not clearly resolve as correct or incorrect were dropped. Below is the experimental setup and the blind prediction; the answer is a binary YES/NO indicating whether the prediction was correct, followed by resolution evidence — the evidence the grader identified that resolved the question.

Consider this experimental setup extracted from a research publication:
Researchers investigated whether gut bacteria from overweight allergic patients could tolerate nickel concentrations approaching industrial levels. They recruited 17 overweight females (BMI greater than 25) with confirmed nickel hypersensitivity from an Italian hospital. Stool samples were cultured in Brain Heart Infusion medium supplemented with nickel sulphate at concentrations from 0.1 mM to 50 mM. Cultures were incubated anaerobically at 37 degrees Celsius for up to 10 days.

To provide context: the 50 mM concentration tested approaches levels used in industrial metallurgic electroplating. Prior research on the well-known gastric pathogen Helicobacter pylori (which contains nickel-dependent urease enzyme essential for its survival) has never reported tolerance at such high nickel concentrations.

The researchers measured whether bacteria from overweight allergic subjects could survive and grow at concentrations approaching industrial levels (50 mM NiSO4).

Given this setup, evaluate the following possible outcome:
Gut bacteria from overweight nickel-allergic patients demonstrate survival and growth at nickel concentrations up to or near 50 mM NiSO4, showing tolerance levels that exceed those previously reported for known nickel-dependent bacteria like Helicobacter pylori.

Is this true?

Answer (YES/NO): YES